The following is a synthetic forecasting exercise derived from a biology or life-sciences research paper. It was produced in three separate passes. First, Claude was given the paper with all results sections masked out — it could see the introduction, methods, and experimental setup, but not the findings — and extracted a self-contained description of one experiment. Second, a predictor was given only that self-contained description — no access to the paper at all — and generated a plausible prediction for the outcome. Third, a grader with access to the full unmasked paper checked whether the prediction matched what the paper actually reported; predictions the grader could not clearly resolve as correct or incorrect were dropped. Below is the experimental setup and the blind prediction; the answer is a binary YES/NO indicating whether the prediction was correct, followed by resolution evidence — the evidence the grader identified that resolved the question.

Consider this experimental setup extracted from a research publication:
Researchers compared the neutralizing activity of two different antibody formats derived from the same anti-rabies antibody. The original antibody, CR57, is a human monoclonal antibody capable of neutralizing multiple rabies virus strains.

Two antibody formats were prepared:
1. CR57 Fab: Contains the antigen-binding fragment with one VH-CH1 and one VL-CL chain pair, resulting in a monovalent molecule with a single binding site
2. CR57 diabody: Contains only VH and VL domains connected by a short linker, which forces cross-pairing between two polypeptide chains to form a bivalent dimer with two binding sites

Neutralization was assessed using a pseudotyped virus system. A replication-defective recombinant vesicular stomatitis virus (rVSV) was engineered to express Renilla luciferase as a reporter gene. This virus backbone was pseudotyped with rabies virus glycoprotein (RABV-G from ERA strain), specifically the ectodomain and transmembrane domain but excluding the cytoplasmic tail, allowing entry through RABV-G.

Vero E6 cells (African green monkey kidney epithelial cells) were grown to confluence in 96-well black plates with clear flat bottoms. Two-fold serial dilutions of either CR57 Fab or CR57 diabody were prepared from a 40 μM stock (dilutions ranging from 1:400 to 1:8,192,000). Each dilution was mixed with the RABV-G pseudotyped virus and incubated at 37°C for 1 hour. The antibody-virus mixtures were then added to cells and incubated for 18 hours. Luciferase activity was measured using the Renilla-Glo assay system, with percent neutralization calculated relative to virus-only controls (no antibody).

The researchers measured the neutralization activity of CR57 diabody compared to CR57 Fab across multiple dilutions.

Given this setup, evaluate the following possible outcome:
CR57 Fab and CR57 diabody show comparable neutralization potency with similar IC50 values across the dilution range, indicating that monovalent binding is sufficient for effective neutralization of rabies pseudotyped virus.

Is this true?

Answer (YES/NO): YES